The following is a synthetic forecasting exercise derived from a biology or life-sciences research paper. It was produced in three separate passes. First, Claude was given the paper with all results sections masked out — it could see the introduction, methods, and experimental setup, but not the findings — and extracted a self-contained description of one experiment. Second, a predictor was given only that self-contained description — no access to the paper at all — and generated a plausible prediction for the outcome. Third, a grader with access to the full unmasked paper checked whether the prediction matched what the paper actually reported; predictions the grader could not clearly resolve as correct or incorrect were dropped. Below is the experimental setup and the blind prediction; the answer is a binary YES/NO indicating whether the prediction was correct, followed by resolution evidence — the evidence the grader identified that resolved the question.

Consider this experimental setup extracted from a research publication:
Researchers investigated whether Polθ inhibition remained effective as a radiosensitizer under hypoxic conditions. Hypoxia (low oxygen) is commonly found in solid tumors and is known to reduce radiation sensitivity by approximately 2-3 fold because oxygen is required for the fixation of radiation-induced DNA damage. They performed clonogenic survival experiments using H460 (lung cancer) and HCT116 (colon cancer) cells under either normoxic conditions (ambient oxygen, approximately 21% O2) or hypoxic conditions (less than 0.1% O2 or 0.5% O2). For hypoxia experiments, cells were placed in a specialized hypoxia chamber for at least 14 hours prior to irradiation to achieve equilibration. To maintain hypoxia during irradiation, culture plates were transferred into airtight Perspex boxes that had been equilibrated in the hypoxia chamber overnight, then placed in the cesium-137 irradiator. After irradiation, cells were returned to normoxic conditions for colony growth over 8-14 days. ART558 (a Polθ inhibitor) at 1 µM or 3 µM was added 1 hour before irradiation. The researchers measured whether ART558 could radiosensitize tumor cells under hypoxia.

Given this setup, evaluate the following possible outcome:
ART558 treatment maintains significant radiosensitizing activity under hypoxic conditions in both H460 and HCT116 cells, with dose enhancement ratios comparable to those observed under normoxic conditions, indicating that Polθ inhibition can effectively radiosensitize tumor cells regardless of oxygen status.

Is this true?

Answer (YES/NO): NO